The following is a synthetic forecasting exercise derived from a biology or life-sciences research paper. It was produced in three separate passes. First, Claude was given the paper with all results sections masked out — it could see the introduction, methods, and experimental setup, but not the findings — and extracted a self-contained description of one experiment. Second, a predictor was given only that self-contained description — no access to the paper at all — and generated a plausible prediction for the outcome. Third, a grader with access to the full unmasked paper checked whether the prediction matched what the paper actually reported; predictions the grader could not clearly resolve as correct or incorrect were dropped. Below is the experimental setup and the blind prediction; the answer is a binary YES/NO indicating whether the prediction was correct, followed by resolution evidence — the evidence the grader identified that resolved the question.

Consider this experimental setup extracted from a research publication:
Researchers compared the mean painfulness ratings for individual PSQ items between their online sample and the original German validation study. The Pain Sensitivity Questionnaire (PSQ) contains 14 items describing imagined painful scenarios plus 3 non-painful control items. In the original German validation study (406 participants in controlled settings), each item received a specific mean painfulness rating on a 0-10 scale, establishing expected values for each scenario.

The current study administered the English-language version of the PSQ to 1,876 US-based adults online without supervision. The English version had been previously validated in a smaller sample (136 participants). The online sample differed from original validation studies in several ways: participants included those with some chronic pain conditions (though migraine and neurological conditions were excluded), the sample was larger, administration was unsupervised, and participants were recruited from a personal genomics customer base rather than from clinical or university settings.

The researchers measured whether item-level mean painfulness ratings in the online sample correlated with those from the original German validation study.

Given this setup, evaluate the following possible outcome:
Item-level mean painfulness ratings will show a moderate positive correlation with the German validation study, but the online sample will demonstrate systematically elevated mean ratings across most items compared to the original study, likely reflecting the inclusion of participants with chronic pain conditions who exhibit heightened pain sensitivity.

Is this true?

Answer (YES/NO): NO